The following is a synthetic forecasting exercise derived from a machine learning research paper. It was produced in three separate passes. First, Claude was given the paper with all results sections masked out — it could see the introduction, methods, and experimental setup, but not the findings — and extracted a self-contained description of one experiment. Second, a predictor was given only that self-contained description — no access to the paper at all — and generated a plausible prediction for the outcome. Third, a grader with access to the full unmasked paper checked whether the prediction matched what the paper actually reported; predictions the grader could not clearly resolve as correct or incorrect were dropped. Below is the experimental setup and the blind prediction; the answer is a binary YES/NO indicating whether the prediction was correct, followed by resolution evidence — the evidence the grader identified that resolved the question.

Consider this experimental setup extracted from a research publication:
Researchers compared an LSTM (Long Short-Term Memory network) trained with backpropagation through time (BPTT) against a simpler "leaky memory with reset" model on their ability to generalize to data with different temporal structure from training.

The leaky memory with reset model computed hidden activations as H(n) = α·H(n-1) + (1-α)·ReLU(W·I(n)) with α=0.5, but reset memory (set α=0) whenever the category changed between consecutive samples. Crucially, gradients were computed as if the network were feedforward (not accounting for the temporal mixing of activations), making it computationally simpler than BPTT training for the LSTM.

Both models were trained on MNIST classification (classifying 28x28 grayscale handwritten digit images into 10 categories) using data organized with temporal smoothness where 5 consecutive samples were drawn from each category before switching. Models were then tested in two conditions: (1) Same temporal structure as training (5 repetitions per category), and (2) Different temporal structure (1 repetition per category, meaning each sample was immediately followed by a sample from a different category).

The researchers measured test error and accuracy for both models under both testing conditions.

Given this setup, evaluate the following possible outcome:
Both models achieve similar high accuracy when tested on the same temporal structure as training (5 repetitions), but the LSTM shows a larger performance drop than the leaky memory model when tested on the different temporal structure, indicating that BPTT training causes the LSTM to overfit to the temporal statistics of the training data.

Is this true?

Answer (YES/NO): NO